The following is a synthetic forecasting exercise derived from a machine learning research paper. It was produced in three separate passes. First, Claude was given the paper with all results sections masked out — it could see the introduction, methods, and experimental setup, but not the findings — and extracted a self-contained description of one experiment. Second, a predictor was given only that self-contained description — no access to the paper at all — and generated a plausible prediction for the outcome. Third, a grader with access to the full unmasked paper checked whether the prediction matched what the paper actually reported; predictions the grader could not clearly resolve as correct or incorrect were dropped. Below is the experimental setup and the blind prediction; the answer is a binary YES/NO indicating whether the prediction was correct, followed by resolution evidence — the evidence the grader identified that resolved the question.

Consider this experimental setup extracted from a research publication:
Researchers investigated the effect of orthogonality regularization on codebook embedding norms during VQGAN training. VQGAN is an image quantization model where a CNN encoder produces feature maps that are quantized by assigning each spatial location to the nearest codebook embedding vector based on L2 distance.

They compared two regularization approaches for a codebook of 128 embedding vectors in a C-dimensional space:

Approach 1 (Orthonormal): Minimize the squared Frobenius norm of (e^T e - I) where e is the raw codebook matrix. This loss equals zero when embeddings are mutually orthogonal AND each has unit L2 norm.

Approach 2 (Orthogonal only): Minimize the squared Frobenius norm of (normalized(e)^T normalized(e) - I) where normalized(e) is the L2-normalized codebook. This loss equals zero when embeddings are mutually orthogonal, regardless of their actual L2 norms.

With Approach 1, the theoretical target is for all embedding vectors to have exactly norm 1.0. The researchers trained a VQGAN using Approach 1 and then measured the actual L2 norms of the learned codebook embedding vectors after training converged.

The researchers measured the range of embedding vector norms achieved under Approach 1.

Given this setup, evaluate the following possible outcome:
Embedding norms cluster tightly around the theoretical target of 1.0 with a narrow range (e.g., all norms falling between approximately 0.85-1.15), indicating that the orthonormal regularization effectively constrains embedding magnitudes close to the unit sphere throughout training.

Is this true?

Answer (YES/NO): YES